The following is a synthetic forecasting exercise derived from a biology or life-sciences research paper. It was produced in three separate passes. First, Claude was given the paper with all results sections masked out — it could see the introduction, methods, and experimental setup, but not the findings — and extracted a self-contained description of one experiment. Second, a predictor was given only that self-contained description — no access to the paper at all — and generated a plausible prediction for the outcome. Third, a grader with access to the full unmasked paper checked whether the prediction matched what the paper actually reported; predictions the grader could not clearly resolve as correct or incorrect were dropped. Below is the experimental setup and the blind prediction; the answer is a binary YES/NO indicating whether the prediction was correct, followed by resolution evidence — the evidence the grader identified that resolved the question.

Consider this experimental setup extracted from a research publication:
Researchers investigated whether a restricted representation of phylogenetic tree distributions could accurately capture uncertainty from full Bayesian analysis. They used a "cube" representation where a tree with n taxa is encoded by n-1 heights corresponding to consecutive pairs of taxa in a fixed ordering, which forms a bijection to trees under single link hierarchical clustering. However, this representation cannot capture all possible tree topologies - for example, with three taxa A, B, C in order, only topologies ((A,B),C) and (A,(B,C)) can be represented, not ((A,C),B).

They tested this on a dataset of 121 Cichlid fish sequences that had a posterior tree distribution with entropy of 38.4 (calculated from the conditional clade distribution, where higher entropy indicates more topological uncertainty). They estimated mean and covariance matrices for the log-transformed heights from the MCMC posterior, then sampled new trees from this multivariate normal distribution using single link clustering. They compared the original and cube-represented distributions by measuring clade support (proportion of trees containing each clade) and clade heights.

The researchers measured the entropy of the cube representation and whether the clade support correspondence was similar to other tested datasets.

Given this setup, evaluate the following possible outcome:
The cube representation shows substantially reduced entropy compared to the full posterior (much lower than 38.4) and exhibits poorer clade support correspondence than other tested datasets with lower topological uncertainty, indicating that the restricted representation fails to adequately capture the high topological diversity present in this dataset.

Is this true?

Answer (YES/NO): NO